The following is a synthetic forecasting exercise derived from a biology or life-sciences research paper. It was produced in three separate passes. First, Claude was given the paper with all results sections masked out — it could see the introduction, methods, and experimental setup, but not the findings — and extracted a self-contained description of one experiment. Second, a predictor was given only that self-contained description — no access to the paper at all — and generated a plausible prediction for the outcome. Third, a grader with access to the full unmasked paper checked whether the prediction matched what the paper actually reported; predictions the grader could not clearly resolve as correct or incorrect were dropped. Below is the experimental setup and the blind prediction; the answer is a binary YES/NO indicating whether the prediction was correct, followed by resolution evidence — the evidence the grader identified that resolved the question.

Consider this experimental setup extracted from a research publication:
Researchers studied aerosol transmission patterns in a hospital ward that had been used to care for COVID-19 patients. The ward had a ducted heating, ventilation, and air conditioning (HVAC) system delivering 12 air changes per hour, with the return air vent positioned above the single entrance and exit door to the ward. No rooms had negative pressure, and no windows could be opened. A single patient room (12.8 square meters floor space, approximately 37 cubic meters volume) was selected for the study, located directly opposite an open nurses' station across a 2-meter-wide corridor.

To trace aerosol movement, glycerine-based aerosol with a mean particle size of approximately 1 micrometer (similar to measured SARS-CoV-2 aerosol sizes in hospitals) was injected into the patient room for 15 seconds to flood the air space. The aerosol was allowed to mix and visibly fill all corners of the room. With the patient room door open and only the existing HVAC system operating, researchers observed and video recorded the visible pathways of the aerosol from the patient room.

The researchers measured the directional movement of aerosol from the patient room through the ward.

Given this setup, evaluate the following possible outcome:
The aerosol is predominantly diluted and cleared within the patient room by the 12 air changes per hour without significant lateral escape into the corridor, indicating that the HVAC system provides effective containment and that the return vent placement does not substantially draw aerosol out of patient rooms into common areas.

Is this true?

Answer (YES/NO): NO